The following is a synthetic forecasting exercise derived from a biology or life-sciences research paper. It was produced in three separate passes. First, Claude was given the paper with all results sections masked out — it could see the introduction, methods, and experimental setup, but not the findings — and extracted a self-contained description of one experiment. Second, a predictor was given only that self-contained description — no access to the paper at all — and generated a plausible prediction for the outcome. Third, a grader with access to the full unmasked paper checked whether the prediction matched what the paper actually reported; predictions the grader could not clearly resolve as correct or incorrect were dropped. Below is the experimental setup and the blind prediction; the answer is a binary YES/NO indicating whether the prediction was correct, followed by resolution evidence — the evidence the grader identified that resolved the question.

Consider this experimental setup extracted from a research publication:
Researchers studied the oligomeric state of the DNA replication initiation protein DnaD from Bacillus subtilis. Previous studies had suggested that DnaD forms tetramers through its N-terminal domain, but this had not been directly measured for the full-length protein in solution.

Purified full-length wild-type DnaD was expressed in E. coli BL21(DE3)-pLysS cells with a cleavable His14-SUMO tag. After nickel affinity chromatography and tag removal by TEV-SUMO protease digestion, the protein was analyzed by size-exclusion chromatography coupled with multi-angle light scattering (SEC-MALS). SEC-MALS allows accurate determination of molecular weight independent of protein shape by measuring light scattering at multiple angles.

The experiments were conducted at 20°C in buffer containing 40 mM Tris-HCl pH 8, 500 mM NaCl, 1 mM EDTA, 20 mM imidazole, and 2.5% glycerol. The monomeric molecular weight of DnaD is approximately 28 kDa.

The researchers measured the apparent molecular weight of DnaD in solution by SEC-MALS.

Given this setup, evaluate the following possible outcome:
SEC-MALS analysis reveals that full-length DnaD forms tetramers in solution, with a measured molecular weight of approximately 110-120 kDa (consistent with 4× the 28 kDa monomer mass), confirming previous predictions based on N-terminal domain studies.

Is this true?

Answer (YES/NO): YES